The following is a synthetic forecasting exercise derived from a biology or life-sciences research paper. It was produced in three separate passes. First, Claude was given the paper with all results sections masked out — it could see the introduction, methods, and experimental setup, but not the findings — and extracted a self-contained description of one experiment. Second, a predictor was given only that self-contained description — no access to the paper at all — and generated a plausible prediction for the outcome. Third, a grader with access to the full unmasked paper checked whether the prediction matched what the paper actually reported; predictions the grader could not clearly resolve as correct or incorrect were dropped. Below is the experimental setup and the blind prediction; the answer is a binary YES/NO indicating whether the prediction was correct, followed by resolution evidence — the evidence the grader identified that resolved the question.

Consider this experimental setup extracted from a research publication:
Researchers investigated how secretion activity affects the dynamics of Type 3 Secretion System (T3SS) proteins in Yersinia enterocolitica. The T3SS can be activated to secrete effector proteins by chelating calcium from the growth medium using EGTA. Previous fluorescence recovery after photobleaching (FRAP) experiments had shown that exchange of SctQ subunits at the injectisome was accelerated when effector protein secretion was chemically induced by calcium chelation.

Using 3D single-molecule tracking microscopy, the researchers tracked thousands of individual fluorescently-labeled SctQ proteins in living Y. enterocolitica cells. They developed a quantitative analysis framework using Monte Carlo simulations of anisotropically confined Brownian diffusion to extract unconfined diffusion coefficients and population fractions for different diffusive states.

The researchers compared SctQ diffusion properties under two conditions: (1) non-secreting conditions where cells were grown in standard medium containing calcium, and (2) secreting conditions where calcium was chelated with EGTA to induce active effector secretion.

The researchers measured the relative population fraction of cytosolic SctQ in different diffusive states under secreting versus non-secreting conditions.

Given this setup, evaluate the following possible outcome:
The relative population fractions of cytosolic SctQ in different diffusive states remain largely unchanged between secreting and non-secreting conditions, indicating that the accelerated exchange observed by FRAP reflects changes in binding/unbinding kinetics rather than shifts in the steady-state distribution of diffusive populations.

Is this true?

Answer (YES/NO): NO